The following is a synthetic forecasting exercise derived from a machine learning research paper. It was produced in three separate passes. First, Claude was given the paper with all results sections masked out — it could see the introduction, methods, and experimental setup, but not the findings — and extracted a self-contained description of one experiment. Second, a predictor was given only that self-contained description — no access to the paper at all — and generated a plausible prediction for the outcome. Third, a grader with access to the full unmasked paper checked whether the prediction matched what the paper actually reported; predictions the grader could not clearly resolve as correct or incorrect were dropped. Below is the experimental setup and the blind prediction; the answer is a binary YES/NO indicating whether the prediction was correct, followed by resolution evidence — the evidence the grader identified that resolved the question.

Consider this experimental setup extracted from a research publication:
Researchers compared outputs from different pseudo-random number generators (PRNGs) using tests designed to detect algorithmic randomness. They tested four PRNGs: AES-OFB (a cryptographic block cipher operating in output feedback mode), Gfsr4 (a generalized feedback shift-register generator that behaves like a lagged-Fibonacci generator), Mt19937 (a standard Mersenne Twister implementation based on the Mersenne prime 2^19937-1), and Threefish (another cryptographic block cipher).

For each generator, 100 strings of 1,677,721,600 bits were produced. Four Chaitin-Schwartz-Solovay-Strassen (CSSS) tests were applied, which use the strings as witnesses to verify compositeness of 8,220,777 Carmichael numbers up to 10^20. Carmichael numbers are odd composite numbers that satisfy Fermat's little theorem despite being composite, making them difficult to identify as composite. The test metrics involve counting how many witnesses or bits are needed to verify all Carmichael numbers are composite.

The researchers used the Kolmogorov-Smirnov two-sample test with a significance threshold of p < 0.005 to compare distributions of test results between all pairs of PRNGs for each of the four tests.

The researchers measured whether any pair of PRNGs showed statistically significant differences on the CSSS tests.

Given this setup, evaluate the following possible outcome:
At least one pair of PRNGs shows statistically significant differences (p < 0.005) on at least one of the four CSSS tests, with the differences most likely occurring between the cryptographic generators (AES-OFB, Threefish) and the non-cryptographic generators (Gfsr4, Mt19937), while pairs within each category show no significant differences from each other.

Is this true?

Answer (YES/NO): NO